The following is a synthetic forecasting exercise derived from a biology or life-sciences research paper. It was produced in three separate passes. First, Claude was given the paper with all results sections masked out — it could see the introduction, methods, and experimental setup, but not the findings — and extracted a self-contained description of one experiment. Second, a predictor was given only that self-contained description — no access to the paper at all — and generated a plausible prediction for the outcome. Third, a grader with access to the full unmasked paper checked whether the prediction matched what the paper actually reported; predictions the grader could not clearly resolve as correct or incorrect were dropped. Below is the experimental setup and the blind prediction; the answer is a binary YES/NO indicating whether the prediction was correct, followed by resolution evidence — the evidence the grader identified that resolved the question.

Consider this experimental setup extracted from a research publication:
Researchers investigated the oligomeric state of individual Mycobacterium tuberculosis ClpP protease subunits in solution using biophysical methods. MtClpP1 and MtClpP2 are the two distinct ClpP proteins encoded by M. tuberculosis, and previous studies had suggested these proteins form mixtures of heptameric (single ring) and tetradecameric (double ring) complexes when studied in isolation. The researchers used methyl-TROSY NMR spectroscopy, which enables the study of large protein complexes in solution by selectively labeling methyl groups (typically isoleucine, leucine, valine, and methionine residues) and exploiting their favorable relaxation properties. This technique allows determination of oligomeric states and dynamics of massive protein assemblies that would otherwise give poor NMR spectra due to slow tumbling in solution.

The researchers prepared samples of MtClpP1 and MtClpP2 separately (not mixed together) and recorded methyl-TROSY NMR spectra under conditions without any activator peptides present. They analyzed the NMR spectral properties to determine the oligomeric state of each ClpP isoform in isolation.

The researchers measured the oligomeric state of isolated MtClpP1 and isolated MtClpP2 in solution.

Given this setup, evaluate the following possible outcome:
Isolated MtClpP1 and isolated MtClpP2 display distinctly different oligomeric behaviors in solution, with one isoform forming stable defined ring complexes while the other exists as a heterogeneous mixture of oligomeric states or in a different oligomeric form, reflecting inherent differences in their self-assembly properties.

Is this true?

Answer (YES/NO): NO